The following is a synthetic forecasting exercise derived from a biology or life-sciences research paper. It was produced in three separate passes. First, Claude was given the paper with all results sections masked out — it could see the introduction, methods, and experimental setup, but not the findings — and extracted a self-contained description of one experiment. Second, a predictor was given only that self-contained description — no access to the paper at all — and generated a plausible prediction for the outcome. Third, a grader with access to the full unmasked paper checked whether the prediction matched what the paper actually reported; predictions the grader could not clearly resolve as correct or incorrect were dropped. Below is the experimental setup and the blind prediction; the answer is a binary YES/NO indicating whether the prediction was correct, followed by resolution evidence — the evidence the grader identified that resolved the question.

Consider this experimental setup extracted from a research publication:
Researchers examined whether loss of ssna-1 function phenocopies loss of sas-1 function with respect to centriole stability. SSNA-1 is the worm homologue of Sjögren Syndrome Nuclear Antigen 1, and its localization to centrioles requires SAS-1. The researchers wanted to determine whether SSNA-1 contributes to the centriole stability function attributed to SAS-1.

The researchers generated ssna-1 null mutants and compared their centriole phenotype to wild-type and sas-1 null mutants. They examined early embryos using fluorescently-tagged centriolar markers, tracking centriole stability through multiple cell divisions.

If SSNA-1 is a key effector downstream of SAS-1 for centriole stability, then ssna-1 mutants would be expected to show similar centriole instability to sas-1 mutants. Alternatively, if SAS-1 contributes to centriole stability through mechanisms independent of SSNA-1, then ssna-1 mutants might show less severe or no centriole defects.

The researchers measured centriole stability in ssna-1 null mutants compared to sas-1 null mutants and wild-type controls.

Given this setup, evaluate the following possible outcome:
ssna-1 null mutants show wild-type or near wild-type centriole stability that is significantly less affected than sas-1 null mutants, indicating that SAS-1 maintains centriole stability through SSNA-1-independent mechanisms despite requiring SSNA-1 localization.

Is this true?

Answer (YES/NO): NO